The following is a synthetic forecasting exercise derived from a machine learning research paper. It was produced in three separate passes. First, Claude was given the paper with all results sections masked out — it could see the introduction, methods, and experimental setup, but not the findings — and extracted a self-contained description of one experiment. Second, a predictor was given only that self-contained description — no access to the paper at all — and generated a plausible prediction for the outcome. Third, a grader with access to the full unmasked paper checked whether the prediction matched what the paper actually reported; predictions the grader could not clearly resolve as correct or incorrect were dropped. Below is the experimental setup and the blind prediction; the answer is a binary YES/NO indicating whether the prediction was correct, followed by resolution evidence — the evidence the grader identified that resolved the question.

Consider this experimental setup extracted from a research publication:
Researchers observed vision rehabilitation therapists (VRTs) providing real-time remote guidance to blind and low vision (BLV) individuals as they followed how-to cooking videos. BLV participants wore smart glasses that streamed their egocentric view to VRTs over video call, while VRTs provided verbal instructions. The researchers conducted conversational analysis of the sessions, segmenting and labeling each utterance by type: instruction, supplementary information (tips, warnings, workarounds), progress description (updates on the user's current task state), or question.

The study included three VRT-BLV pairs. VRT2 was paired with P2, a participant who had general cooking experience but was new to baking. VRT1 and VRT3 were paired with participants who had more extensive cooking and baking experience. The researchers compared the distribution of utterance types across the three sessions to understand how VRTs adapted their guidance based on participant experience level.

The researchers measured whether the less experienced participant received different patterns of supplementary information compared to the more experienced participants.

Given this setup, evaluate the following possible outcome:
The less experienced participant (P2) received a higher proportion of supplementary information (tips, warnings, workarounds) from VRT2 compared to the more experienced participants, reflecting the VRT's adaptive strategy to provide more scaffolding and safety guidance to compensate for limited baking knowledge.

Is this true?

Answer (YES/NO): YES